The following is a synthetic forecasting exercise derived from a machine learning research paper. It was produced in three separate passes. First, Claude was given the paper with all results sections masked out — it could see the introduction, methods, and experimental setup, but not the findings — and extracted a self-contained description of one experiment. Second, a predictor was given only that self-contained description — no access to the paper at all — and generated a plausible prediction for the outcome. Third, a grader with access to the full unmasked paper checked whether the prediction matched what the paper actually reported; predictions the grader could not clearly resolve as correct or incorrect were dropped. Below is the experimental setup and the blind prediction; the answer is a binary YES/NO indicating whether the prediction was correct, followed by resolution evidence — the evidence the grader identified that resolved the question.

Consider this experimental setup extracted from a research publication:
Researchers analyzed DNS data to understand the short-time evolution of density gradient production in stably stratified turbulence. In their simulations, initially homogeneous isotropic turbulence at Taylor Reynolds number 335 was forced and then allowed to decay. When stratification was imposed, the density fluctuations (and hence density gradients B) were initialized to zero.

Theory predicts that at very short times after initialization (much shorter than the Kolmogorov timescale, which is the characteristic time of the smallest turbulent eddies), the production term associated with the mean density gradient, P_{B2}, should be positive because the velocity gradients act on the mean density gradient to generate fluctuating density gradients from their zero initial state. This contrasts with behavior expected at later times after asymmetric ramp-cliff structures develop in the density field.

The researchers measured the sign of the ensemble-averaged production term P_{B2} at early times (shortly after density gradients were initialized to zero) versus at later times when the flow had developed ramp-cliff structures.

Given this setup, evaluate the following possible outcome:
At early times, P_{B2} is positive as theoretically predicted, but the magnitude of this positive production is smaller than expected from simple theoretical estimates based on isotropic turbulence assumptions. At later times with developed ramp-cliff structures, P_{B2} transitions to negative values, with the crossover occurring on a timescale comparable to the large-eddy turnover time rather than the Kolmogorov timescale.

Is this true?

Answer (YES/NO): NO